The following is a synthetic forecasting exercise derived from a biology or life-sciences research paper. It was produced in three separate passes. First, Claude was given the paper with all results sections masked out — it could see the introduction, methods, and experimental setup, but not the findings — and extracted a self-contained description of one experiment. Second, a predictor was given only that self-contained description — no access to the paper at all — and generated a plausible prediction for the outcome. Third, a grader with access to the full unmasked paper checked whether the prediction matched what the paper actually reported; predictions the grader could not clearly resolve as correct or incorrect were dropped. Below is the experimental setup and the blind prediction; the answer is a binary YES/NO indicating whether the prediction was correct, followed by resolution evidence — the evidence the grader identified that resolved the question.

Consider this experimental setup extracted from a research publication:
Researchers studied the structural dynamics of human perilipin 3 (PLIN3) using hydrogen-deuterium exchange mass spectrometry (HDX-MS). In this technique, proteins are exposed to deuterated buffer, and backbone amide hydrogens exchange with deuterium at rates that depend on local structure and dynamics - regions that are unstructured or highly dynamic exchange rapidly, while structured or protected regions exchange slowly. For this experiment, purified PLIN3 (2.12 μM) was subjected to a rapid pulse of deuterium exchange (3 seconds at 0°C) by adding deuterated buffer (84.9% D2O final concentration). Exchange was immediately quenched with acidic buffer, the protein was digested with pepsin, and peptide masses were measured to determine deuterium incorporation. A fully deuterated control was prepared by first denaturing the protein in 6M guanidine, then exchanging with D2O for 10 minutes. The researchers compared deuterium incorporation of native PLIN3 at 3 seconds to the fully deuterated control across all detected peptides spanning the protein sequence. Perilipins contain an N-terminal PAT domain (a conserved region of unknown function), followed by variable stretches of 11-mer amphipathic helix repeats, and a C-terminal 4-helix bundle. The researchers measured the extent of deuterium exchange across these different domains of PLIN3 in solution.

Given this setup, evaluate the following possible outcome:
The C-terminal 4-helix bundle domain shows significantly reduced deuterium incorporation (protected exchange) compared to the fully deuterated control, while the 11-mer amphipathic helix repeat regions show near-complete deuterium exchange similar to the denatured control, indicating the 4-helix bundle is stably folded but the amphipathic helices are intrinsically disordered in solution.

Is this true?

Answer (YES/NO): YES